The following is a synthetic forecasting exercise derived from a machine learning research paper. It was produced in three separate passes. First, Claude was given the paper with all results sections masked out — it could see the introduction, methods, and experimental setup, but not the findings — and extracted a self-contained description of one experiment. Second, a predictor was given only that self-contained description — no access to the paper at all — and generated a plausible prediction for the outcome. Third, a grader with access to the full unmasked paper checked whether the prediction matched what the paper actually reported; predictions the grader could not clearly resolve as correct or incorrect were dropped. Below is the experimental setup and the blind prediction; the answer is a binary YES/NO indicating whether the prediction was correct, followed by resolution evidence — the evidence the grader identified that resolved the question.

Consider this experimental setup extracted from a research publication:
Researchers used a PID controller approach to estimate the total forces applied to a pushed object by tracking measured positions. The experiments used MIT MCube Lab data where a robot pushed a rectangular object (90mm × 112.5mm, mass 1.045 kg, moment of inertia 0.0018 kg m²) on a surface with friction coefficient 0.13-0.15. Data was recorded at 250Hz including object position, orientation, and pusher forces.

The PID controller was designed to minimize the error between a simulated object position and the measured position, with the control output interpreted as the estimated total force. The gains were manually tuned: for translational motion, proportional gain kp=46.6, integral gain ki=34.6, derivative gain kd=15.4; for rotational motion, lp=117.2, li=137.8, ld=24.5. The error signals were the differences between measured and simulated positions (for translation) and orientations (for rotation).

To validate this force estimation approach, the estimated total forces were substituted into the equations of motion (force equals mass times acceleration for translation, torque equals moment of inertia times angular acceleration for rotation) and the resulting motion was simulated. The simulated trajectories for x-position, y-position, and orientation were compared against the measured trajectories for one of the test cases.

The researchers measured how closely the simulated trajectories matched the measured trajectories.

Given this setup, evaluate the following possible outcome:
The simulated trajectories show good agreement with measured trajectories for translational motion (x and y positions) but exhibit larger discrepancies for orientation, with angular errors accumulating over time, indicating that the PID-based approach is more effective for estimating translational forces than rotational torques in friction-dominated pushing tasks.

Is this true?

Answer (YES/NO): NO